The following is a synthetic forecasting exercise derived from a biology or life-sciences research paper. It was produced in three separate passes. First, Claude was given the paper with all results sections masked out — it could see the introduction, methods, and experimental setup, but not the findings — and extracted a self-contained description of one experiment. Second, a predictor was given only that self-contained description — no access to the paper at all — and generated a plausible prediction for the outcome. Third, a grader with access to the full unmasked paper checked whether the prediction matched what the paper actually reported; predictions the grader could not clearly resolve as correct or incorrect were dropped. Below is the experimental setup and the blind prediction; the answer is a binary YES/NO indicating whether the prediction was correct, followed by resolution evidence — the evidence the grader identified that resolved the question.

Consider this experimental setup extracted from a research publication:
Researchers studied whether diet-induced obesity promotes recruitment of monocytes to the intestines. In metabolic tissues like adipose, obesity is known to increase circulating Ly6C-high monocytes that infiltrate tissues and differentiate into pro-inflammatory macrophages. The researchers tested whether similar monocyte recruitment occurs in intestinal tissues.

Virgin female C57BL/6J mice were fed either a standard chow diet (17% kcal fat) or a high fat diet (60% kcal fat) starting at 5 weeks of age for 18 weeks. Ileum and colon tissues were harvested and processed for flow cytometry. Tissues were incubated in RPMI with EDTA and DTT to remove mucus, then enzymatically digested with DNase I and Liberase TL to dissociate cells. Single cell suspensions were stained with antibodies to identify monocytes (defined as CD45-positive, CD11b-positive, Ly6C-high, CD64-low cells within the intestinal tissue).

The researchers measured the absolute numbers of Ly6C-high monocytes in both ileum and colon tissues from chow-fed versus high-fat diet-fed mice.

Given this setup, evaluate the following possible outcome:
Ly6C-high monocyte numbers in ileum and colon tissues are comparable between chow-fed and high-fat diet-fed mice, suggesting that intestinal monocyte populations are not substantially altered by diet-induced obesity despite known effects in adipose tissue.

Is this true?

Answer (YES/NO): NO